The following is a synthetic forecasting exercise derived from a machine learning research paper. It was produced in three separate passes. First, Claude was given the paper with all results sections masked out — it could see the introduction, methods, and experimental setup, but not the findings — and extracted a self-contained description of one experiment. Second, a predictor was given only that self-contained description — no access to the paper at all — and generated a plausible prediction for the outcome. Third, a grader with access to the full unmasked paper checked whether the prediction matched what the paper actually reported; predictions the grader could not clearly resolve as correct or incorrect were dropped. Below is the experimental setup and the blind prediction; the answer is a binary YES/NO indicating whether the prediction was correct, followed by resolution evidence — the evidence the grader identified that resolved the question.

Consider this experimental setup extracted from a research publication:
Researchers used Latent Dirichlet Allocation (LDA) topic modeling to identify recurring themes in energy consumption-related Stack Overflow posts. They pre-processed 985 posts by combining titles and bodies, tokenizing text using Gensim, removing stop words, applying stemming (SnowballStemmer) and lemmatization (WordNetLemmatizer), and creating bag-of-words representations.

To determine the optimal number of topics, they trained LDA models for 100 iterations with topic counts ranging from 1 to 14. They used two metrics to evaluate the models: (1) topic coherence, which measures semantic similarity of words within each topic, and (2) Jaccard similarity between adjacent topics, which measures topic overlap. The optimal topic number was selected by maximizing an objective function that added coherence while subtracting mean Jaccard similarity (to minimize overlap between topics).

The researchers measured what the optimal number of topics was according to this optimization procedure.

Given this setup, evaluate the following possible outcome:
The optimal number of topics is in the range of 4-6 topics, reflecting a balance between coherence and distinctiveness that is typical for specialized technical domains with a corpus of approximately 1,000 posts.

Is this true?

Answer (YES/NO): YES